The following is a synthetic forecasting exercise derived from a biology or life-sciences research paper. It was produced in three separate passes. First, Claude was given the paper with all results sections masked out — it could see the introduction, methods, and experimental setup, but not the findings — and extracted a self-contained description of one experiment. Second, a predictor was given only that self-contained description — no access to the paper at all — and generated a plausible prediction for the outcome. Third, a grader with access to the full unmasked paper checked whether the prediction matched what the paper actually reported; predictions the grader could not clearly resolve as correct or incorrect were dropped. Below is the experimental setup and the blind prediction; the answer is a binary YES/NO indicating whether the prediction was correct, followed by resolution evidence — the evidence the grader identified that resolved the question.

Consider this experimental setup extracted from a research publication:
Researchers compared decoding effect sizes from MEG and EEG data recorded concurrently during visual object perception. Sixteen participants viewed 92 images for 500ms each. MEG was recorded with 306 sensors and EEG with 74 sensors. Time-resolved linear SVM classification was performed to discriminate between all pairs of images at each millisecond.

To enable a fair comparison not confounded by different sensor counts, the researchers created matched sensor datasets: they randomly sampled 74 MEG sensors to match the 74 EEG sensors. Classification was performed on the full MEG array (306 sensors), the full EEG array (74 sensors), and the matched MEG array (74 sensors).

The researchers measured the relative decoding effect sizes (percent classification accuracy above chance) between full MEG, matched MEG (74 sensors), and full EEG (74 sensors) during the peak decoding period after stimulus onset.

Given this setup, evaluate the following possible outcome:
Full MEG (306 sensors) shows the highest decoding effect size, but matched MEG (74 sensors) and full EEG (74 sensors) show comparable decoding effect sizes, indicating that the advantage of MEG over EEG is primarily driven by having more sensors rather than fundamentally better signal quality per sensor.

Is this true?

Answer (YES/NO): NO